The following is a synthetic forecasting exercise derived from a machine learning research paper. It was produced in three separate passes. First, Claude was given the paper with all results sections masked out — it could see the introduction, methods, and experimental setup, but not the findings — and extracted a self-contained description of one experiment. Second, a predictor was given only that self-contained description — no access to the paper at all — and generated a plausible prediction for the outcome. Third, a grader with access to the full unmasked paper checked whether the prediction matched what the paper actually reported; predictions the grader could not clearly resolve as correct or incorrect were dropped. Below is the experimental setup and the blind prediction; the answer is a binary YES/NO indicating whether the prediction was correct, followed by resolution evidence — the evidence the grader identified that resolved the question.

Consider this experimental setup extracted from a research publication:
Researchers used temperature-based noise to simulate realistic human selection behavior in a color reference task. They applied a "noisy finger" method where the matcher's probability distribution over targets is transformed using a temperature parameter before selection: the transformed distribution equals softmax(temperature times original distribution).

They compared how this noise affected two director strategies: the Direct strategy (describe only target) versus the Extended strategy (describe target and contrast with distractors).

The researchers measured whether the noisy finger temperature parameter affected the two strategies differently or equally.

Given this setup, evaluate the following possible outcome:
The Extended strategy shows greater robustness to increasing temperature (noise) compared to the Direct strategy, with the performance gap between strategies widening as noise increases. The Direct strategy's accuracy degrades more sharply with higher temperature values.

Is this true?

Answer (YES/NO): NO